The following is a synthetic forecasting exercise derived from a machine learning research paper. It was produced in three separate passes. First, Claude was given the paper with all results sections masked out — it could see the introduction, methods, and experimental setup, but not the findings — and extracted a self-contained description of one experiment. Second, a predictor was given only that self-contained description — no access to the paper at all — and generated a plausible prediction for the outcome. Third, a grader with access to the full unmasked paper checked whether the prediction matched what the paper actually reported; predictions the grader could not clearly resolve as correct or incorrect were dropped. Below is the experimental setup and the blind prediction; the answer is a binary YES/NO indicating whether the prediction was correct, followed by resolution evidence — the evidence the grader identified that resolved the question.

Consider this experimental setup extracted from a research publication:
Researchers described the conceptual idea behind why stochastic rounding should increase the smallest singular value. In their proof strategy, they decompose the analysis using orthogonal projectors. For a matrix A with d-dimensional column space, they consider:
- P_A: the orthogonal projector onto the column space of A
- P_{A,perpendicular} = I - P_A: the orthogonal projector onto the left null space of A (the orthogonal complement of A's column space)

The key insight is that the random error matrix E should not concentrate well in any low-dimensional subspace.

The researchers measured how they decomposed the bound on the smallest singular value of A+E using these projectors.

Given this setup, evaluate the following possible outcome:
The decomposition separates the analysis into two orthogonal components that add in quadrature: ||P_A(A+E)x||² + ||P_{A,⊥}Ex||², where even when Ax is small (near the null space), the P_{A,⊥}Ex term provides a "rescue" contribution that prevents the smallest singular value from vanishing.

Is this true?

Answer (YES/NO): NO